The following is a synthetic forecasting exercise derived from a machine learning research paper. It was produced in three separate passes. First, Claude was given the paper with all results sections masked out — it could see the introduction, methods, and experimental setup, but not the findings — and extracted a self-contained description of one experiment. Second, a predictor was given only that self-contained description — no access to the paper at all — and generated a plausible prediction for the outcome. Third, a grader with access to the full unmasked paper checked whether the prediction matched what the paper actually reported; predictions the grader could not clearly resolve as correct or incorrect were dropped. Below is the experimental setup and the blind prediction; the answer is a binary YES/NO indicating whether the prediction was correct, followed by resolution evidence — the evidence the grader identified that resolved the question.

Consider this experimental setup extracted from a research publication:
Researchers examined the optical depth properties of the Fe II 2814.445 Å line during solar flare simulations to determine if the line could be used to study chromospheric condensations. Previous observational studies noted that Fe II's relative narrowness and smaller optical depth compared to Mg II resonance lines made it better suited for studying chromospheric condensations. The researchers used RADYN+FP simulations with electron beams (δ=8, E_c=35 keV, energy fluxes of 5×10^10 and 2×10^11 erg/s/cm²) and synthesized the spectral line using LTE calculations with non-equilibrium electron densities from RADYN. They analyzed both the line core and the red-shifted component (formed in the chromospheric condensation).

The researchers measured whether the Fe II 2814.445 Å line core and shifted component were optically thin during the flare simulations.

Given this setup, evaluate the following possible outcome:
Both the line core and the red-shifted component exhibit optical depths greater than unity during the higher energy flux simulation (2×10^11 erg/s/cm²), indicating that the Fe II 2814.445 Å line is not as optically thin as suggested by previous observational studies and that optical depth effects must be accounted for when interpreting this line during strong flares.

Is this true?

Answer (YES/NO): NO